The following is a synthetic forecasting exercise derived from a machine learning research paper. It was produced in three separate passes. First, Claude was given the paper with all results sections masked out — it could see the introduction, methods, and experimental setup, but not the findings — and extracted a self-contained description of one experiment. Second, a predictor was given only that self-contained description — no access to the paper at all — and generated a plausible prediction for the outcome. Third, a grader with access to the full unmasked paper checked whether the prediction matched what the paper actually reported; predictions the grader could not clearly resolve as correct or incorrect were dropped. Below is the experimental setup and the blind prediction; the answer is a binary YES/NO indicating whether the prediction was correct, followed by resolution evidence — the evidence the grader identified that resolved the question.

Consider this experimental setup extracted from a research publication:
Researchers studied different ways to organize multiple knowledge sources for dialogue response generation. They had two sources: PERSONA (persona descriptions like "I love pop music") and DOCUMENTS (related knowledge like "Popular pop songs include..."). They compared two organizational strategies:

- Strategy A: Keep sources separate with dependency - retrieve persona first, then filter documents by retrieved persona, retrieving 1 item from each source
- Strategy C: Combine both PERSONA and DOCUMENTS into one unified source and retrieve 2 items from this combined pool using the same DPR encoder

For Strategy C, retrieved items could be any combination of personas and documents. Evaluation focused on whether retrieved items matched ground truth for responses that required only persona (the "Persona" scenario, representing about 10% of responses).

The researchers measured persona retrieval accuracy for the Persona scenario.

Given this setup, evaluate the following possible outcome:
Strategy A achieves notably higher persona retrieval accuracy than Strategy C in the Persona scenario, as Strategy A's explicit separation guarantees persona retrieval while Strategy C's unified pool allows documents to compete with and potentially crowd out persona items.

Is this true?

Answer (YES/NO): YES